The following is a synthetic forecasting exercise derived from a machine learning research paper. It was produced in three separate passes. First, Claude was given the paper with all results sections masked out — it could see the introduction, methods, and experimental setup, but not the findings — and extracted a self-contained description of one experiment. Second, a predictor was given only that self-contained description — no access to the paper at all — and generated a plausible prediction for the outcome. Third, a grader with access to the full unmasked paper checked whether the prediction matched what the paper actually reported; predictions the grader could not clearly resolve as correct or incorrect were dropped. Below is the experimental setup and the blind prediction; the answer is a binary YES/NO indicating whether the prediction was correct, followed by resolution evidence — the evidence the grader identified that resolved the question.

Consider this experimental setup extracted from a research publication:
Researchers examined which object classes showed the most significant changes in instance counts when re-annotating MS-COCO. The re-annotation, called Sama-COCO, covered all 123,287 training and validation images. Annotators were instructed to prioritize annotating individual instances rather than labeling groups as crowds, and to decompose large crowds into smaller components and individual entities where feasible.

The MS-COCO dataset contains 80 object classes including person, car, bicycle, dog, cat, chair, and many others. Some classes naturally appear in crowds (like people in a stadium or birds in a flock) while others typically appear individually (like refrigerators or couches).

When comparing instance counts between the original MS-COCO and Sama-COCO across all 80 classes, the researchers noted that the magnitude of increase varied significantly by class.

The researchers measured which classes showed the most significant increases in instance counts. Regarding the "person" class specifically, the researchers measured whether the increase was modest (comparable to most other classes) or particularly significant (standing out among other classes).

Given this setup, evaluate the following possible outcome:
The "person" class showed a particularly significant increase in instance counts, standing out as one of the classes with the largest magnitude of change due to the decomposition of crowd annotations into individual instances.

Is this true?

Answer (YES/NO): YES